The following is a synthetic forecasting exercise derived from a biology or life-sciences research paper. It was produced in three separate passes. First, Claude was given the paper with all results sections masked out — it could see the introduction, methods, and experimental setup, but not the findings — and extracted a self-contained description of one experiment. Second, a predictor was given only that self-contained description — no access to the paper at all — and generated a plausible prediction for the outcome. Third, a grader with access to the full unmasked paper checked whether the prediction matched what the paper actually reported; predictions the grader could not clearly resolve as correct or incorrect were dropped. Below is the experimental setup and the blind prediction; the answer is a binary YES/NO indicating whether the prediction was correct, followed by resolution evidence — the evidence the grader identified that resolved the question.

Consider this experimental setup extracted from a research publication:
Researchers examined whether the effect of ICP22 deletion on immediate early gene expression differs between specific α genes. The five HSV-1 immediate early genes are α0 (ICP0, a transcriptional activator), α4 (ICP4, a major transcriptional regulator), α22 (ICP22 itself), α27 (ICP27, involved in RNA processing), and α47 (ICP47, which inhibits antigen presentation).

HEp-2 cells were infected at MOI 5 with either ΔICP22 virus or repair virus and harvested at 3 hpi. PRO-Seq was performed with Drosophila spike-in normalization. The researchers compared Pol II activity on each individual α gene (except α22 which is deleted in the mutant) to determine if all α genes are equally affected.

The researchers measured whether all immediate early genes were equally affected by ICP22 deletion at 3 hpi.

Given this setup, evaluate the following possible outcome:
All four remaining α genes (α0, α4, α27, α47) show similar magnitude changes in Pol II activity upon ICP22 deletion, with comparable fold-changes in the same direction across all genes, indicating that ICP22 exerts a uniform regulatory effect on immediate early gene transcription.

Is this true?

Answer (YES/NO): NO